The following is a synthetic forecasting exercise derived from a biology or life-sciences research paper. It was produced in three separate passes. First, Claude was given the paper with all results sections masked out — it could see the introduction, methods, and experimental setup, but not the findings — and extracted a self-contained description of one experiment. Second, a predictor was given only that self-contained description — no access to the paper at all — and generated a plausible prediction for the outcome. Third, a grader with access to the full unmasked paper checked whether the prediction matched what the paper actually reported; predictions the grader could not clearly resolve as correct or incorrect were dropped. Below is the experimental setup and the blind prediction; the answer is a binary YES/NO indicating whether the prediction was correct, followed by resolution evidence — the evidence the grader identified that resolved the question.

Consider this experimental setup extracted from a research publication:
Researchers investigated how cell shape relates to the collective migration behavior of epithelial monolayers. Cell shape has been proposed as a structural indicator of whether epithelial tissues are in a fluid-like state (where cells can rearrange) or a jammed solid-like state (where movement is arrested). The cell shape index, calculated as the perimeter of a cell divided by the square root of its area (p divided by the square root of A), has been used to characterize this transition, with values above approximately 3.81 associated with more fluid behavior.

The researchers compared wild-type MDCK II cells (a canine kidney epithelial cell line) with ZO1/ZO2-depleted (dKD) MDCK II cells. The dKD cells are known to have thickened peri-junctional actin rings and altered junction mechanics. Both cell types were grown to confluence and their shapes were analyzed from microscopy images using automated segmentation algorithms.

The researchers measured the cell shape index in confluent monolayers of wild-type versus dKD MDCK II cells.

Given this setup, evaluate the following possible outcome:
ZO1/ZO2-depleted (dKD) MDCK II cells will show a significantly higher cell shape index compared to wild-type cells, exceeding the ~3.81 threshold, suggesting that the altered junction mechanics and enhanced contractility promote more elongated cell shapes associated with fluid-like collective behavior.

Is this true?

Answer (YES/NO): NO